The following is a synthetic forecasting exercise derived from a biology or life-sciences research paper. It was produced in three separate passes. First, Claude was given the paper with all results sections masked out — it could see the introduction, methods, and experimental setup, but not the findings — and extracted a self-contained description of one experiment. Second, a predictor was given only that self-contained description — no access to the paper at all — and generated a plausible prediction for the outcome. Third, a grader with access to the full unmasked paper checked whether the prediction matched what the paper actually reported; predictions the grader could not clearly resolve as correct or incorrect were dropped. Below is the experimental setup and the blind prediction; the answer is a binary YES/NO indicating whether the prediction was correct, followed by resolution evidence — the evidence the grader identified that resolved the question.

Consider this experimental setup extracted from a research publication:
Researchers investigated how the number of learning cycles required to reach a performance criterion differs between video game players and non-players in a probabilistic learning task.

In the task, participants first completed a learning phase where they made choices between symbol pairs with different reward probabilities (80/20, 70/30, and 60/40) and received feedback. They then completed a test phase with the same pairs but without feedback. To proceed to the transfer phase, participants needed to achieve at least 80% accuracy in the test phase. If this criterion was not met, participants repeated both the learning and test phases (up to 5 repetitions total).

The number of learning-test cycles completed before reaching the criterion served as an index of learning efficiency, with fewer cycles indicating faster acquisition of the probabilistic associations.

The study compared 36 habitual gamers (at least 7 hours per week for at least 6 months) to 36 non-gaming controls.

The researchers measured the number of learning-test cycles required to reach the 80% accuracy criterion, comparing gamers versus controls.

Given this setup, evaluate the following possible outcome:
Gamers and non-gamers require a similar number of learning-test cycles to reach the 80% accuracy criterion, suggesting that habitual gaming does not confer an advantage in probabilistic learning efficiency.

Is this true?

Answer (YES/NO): YES